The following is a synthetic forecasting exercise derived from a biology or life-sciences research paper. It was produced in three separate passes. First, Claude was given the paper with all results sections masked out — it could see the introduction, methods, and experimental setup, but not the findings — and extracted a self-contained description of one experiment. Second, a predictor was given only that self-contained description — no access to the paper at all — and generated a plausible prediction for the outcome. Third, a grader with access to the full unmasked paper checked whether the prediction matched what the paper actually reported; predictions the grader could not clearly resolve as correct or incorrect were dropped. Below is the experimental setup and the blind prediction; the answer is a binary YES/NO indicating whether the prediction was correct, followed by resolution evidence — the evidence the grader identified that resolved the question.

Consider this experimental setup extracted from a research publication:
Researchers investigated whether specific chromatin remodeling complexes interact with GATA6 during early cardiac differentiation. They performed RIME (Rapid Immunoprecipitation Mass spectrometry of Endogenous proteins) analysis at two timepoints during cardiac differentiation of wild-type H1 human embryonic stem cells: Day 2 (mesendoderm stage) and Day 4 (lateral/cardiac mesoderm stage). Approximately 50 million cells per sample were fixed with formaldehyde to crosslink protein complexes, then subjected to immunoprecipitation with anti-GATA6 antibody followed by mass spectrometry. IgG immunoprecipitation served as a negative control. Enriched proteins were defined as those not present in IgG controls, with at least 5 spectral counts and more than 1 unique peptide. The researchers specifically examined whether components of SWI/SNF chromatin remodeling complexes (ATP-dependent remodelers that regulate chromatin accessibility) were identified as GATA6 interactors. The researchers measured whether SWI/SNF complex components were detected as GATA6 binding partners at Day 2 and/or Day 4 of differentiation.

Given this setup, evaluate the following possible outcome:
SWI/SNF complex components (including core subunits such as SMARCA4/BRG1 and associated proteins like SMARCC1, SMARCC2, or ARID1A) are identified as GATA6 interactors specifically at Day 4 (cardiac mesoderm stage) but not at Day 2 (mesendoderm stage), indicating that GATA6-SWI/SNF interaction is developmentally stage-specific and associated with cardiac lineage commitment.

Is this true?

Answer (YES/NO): NO